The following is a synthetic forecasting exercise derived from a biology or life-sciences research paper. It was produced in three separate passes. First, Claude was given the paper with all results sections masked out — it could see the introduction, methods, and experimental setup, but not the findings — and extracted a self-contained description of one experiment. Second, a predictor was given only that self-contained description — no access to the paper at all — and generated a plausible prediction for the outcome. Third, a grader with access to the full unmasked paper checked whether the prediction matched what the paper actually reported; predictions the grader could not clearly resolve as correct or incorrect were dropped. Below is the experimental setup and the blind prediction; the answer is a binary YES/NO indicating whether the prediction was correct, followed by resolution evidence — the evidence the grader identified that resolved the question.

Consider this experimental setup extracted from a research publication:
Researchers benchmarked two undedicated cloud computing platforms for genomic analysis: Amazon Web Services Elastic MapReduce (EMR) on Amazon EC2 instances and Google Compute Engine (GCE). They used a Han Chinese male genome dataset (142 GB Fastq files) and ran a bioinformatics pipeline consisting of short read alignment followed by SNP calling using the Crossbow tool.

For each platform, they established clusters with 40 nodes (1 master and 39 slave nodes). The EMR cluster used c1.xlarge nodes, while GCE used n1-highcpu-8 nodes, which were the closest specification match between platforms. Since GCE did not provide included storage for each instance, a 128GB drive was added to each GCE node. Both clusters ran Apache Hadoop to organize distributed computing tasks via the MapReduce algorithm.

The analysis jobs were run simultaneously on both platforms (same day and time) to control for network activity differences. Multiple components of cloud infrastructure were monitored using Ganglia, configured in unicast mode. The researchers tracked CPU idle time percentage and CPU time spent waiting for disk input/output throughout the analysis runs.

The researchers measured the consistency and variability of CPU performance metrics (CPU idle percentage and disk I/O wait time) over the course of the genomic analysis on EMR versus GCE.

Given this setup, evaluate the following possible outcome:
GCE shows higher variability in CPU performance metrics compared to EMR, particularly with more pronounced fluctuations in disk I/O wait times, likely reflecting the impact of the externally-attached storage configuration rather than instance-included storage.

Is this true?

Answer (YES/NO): NO